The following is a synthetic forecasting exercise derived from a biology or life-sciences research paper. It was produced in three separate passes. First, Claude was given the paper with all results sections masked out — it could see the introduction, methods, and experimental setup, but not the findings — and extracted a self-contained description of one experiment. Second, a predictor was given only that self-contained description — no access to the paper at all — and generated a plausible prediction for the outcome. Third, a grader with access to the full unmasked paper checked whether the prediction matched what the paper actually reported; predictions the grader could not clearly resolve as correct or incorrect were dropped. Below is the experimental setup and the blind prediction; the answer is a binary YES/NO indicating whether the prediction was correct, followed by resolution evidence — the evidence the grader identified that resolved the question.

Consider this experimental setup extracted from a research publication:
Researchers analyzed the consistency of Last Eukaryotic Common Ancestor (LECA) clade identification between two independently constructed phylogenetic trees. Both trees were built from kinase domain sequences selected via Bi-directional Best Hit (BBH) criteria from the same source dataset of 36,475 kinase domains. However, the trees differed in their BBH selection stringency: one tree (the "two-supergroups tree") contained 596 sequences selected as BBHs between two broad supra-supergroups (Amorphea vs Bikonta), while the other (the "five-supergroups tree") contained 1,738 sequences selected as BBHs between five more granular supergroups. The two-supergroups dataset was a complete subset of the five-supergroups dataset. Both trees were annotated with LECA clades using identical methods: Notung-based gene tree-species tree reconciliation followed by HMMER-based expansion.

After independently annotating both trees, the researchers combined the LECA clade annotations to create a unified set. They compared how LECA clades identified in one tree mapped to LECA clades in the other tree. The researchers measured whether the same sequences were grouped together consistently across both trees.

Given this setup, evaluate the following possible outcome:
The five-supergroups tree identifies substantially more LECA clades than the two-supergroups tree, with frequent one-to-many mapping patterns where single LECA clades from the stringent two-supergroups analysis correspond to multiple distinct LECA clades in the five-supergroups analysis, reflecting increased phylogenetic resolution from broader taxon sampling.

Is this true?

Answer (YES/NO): NO